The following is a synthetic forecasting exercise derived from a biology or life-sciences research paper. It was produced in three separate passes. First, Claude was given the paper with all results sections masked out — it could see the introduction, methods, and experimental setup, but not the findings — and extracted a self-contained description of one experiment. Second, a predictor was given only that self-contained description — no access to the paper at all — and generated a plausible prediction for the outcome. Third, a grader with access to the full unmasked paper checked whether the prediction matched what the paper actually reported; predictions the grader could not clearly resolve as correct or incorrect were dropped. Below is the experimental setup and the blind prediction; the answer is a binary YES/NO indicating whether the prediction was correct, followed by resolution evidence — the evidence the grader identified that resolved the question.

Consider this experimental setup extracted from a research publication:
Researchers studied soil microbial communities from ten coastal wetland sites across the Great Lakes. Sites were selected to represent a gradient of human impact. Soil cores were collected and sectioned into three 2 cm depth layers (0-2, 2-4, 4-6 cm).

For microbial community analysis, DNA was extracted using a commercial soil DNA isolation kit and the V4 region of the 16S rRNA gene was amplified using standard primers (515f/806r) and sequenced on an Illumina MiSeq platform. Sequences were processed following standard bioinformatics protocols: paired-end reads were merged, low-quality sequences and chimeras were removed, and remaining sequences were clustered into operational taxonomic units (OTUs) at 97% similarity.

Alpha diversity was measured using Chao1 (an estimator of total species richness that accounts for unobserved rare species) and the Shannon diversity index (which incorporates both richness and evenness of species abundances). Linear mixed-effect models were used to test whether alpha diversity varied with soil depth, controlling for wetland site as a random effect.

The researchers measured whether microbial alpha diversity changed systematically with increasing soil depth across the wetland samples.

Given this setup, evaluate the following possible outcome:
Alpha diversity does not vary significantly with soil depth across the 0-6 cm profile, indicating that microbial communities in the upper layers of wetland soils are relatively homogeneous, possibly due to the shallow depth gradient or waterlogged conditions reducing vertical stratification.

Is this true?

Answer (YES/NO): YES